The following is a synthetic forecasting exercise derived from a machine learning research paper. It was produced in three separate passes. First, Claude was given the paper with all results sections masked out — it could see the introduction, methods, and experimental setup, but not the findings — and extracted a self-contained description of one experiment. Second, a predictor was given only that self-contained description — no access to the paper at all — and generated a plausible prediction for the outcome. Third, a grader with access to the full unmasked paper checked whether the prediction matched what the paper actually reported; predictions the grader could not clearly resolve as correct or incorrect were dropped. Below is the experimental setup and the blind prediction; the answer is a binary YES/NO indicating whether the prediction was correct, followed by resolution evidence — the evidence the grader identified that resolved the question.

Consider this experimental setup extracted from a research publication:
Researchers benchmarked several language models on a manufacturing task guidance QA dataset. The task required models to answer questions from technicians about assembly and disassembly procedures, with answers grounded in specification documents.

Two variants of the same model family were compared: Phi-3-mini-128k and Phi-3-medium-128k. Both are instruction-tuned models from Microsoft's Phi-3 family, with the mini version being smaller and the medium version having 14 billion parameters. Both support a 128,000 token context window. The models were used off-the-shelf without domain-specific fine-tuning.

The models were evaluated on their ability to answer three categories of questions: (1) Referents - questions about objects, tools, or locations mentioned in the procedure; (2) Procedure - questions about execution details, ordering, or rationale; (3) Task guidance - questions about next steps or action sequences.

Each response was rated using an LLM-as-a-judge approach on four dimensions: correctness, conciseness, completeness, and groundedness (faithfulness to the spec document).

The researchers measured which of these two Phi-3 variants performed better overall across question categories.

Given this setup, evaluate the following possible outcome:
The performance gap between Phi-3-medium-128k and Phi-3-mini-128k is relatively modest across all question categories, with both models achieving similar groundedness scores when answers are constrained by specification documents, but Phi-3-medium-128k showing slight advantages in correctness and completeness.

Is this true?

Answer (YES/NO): NO